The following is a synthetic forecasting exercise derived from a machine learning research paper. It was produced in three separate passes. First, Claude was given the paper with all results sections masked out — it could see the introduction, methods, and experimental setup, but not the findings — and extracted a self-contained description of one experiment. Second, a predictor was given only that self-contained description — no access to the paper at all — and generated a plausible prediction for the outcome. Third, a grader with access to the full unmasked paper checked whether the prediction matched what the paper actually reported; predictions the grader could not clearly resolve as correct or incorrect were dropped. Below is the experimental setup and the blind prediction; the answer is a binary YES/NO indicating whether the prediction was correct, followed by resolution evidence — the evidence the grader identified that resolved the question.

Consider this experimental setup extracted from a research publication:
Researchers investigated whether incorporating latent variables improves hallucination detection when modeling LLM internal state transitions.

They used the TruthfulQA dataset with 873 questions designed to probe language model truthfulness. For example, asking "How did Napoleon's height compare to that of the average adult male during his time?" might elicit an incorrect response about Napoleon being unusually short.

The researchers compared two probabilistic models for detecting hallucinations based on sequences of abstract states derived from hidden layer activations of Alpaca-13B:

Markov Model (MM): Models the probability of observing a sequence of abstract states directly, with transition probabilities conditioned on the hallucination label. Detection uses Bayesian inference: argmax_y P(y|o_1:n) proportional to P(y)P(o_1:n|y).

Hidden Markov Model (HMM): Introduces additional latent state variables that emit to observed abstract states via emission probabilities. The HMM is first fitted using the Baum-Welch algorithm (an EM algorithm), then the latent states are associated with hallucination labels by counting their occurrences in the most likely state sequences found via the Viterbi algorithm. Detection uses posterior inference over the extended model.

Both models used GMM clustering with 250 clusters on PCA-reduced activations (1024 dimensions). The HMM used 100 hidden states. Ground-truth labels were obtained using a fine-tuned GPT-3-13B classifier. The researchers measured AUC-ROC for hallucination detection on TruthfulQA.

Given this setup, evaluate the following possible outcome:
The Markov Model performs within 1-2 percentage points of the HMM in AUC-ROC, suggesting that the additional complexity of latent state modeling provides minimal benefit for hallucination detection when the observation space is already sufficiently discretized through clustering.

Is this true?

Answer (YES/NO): NO